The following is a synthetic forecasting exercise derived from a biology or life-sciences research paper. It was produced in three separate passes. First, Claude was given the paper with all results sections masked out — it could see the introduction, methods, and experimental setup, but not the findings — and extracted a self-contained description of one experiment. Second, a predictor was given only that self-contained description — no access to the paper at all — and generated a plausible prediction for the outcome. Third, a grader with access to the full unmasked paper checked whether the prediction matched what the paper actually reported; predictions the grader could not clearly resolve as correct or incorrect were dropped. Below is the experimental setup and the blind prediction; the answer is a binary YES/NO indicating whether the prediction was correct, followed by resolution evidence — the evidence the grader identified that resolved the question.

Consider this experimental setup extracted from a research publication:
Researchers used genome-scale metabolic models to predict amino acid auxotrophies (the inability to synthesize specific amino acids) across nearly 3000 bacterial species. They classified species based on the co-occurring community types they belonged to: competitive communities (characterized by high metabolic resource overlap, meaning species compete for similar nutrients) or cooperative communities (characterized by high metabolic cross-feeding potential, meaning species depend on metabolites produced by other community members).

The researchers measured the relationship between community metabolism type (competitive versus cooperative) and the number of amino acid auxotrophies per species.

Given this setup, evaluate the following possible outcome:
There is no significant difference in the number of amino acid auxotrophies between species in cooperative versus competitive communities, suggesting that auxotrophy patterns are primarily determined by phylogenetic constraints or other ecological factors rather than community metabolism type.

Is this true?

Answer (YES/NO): NO